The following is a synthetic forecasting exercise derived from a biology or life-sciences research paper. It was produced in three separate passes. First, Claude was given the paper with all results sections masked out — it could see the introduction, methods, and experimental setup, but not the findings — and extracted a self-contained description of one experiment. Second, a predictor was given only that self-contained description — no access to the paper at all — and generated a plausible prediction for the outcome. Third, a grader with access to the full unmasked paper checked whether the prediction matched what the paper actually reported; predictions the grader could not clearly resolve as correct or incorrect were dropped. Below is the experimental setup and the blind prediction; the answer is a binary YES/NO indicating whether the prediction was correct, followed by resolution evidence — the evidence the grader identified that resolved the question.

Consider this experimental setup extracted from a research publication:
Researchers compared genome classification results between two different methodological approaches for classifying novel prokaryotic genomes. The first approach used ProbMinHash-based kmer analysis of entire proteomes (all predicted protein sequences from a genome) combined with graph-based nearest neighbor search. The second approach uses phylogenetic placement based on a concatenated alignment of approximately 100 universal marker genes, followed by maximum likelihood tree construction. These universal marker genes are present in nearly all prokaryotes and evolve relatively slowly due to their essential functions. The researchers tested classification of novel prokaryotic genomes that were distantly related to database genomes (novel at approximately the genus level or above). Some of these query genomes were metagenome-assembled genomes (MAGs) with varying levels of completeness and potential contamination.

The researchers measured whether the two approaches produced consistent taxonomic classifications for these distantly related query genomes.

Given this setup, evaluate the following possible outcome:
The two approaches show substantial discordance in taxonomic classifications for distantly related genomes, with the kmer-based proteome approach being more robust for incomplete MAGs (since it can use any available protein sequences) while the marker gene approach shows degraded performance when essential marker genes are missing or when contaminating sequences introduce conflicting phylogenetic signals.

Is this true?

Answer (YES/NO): NO